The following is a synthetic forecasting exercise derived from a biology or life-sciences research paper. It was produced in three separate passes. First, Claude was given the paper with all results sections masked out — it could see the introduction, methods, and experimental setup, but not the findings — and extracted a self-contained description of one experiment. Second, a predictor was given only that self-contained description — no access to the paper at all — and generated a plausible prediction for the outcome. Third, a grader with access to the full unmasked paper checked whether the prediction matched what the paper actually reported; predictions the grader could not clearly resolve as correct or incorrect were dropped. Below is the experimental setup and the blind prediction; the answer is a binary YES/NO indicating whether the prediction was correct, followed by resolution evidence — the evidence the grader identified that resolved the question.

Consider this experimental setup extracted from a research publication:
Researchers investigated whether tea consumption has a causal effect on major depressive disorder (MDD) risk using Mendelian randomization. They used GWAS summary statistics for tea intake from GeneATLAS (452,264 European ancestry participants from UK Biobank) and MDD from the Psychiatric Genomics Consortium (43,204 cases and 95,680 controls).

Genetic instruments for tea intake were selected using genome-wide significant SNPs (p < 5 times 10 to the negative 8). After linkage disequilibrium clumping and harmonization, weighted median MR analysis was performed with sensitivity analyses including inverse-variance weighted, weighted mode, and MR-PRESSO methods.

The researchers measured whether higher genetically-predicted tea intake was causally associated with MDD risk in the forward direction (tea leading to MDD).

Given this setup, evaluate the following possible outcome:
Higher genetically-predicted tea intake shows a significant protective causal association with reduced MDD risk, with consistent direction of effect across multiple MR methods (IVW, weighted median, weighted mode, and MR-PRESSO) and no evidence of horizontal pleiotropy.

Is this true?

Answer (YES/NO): NO